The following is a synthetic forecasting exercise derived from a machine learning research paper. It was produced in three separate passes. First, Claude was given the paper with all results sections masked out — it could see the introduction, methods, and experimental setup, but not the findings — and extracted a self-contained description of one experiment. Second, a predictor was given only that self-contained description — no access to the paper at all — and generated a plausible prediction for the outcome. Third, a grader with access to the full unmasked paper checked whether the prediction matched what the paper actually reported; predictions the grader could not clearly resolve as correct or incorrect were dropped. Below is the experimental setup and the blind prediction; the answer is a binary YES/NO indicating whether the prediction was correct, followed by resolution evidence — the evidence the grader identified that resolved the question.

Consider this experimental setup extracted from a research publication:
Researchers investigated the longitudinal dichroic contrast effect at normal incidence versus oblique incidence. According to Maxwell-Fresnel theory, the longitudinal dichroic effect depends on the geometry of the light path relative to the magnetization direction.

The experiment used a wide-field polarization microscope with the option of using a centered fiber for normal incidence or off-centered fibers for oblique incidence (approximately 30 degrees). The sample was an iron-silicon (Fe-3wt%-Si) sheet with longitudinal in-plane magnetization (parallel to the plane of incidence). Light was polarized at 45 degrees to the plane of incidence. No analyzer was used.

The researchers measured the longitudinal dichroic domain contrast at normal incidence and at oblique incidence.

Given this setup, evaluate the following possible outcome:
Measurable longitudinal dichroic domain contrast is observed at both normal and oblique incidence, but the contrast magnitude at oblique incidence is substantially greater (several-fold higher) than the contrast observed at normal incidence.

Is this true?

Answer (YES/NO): NO